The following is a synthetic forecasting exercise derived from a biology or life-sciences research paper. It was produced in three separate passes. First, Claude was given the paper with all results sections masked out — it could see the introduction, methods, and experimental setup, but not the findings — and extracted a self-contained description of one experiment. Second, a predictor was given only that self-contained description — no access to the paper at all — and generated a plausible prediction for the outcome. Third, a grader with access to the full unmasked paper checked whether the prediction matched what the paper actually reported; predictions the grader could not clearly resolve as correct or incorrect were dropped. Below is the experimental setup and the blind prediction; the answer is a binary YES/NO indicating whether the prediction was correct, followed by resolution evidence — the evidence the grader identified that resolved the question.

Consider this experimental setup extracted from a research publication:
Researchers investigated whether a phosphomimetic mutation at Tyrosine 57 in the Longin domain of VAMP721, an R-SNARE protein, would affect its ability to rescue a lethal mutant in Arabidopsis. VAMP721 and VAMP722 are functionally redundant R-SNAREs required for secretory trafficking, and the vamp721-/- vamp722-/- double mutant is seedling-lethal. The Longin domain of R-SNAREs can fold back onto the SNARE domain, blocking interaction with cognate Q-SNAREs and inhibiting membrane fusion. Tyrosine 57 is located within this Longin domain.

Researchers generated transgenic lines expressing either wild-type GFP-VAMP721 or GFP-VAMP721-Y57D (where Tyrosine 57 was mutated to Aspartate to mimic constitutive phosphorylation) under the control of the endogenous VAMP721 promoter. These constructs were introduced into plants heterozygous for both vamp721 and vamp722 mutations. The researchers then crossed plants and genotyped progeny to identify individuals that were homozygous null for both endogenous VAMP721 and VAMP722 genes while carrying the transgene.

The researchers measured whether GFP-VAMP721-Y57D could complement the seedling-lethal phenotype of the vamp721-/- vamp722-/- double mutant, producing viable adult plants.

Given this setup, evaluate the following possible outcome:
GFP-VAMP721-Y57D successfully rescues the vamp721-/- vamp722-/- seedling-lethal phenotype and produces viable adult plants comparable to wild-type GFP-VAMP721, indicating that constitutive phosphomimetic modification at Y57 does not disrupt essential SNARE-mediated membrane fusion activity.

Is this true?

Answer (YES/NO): NO